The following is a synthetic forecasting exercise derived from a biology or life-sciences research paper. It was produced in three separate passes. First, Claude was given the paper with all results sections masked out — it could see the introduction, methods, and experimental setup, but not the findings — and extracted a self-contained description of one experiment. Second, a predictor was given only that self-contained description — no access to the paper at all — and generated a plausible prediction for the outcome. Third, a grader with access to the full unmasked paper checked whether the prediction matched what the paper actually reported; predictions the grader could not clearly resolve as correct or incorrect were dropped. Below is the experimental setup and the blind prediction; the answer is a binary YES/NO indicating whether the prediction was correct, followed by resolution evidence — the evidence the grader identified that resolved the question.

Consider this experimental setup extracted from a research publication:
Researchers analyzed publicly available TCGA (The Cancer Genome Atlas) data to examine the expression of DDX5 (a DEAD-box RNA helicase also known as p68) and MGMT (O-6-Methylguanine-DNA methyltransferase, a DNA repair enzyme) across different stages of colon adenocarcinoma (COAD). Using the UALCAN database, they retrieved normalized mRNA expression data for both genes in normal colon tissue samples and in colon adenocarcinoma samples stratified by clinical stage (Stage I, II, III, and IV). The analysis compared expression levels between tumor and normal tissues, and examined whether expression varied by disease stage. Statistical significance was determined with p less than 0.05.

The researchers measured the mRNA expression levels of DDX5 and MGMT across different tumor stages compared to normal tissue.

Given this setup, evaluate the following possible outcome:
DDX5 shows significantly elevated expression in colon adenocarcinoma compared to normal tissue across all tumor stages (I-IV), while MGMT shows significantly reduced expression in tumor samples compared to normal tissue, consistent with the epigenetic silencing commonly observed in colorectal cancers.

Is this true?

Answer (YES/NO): NO